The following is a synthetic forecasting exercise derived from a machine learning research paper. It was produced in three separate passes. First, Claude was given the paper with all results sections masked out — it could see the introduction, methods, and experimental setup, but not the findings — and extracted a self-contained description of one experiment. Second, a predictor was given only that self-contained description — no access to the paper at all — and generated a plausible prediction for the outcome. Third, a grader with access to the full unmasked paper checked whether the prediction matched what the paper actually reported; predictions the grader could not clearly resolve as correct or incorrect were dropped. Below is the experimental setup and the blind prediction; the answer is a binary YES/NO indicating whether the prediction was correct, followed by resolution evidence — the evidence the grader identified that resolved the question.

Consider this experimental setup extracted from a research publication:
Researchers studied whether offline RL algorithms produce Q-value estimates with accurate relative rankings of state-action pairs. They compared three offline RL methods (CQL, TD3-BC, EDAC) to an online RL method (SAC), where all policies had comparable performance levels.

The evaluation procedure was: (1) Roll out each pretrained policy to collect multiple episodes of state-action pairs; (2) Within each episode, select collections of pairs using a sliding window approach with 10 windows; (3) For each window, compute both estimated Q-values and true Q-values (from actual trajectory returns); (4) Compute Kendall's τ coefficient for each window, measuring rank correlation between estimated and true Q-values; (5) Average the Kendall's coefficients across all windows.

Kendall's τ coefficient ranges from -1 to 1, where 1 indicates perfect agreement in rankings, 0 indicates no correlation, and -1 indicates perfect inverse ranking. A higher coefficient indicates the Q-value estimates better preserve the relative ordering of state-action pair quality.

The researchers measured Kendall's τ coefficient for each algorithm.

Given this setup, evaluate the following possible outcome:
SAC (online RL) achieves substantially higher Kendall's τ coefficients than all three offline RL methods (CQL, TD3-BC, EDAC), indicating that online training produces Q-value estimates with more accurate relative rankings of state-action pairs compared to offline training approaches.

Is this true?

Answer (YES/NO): YES